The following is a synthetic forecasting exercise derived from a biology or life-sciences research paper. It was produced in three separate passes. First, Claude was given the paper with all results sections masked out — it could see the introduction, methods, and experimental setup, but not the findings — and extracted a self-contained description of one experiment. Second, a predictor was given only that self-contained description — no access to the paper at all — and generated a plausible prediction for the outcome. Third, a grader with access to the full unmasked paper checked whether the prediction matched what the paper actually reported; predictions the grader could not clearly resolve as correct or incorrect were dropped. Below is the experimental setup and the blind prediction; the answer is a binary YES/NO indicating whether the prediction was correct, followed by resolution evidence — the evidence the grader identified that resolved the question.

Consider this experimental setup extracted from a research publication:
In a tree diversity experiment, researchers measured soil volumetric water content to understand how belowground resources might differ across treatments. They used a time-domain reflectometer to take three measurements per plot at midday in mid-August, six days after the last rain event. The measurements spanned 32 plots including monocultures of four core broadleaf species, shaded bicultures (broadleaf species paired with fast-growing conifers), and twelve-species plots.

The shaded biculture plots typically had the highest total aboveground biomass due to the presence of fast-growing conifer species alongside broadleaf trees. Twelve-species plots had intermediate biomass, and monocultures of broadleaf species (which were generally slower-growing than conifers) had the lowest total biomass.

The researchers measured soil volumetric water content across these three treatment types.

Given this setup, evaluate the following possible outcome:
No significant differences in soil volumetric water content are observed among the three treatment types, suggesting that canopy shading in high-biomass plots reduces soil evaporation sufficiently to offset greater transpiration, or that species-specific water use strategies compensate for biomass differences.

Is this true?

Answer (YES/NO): NO